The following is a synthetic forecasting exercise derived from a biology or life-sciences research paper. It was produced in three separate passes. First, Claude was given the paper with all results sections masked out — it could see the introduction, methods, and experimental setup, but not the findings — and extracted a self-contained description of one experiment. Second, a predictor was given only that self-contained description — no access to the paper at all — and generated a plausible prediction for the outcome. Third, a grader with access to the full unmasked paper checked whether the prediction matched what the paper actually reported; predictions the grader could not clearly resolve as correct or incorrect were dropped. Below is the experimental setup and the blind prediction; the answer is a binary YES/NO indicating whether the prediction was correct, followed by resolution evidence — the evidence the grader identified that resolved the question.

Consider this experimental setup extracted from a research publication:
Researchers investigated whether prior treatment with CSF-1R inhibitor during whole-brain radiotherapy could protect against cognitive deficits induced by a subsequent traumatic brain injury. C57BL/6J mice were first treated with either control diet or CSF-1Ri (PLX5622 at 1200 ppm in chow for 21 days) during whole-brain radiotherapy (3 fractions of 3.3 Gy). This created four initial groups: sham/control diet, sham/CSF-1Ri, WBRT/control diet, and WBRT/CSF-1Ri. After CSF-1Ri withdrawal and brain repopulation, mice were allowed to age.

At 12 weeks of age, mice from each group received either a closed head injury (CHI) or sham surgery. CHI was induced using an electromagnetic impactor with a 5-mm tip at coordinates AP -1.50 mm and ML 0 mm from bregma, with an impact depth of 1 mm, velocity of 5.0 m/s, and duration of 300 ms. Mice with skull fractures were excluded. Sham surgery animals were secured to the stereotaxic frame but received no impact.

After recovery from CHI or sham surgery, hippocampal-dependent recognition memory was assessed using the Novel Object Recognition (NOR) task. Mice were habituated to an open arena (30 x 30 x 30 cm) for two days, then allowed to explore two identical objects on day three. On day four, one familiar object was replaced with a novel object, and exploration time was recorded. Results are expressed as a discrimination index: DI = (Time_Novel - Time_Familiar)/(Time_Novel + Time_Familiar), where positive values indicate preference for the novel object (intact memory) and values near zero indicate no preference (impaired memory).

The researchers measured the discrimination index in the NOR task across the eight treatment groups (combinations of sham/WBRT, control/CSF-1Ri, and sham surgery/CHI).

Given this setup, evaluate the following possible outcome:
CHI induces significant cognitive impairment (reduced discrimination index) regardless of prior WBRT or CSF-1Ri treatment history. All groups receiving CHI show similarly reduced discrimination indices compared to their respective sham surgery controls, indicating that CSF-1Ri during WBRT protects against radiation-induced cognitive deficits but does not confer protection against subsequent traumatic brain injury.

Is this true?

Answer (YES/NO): NO